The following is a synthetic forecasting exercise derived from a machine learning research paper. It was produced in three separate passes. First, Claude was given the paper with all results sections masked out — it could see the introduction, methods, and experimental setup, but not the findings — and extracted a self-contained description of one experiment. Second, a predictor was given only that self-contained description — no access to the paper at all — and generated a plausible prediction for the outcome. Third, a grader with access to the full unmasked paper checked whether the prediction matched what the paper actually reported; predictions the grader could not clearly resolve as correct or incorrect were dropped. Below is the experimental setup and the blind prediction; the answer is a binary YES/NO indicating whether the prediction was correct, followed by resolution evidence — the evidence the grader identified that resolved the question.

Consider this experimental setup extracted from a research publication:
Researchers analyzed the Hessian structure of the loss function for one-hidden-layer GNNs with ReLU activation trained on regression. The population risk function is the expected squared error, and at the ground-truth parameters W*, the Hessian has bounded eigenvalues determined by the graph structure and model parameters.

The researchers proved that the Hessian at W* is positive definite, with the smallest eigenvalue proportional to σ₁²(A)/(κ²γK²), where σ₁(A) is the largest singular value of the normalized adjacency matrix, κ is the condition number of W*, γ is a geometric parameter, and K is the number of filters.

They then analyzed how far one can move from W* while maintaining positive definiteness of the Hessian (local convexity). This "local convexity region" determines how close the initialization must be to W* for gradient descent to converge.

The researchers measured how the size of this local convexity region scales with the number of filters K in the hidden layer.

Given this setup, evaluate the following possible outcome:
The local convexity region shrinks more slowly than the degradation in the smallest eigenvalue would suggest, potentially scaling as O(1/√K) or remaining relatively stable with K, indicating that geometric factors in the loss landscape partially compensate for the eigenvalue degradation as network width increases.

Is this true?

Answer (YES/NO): NO